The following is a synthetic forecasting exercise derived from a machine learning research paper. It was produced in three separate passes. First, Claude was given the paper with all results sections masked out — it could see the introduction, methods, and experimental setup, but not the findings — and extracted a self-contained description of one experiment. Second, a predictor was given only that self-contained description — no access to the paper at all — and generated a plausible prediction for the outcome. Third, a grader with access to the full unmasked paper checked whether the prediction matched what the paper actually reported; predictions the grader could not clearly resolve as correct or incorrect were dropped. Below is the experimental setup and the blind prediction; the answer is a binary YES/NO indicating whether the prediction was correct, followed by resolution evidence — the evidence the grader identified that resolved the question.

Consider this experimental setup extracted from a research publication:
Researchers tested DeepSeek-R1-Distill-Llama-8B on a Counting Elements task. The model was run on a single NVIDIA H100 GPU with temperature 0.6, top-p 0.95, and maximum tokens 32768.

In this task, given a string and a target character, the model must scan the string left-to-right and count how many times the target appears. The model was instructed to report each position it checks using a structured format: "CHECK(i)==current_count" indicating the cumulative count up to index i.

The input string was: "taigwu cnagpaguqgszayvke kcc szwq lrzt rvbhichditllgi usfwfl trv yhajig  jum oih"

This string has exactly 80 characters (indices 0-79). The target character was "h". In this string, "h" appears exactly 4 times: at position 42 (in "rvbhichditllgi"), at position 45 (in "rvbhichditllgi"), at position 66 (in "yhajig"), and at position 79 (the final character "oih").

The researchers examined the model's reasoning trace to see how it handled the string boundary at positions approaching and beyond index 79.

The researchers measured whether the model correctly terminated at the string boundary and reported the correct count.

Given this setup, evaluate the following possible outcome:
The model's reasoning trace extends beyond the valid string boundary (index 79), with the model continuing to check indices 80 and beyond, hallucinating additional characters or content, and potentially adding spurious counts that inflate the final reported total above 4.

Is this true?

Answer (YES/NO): YES